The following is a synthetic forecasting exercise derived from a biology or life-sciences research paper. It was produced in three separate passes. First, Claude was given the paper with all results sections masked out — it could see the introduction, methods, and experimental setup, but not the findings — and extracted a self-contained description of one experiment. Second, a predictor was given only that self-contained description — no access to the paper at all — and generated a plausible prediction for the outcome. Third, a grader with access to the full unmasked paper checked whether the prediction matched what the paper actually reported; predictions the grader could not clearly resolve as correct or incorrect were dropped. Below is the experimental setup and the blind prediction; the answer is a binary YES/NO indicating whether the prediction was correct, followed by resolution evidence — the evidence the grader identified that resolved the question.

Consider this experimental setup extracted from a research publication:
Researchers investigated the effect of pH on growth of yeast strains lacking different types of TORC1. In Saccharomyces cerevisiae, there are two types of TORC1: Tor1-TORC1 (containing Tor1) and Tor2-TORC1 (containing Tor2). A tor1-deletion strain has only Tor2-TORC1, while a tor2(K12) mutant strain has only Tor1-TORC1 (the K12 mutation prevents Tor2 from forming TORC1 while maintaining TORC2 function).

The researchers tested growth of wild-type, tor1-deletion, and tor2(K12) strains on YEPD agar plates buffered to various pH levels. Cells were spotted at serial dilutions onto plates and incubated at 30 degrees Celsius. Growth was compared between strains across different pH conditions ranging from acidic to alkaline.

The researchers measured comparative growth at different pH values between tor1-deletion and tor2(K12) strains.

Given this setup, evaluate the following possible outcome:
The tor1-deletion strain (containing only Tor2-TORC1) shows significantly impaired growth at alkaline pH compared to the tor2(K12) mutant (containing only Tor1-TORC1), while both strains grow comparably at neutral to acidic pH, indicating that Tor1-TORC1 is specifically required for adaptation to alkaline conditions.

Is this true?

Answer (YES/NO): NO